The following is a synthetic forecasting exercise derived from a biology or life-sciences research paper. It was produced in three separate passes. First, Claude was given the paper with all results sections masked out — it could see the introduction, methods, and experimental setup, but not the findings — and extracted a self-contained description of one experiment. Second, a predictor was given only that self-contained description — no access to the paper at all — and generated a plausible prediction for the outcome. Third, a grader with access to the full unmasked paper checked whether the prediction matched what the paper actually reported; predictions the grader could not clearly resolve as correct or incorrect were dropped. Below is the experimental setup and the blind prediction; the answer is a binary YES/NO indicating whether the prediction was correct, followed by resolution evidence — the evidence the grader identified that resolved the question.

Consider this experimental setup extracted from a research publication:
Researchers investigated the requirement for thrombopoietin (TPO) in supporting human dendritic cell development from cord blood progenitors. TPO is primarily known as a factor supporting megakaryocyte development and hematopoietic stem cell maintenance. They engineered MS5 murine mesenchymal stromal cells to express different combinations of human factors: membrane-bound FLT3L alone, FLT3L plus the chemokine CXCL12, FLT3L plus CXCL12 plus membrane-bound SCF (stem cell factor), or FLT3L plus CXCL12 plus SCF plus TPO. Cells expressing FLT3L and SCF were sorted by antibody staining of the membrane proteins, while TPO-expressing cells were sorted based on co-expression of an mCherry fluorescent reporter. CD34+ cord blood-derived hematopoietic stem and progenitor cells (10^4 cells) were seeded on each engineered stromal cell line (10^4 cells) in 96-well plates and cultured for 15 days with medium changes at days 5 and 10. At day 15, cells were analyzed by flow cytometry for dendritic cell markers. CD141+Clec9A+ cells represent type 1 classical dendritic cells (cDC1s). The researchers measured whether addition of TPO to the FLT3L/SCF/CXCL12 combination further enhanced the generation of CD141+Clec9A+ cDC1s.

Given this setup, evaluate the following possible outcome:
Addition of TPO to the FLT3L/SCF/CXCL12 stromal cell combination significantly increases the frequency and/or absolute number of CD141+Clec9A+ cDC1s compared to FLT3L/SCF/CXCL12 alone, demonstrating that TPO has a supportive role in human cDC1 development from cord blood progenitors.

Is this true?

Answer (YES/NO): NO